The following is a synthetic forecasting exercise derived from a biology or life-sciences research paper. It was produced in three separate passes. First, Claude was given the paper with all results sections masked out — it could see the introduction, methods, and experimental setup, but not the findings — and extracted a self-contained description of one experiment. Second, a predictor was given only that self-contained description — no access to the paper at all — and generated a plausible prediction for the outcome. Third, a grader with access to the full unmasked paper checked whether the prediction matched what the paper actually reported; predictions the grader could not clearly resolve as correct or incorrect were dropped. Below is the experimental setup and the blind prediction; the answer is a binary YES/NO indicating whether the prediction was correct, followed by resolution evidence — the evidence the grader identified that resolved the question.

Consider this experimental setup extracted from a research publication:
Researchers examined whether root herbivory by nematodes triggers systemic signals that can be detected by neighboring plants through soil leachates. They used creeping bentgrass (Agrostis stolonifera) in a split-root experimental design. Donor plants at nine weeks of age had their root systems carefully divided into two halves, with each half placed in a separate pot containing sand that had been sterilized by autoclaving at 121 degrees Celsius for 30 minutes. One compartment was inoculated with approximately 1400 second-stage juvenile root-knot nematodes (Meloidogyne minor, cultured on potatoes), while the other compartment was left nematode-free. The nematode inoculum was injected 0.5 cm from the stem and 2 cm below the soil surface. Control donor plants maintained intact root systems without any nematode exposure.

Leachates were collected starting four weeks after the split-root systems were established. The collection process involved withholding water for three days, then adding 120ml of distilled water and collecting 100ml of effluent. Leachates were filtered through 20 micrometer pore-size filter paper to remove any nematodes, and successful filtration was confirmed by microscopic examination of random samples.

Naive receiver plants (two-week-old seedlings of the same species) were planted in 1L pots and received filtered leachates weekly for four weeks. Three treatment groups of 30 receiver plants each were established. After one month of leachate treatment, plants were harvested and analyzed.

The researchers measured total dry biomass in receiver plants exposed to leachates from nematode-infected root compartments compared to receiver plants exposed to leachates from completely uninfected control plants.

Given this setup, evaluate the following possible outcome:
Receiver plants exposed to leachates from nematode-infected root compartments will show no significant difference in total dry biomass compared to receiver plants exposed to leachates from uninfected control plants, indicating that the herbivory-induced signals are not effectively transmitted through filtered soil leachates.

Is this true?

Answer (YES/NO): NO